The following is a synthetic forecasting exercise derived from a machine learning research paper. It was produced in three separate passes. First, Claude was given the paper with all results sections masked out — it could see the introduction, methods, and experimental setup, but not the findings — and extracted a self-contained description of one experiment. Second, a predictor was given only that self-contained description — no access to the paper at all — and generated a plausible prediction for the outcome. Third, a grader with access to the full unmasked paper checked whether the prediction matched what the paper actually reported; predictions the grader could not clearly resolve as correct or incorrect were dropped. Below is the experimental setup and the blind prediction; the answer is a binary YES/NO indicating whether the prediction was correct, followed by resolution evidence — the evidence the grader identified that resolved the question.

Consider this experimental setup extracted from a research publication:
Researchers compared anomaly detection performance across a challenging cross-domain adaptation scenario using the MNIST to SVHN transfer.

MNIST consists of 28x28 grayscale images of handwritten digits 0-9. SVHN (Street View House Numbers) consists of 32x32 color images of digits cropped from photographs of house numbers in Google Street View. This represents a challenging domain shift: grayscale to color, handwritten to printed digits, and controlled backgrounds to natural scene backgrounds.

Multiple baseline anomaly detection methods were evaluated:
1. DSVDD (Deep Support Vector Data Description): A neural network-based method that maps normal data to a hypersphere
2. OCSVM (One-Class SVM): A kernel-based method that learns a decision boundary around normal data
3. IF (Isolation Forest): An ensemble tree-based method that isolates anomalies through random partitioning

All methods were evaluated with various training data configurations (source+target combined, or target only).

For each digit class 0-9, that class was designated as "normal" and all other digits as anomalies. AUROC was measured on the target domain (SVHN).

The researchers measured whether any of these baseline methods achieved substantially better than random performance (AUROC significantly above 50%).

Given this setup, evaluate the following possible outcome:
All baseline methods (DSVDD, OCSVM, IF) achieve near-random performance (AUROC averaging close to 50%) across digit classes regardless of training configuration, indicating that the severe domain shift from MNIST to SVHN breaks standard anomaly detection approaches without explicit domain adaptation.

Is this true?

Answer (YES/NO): YES